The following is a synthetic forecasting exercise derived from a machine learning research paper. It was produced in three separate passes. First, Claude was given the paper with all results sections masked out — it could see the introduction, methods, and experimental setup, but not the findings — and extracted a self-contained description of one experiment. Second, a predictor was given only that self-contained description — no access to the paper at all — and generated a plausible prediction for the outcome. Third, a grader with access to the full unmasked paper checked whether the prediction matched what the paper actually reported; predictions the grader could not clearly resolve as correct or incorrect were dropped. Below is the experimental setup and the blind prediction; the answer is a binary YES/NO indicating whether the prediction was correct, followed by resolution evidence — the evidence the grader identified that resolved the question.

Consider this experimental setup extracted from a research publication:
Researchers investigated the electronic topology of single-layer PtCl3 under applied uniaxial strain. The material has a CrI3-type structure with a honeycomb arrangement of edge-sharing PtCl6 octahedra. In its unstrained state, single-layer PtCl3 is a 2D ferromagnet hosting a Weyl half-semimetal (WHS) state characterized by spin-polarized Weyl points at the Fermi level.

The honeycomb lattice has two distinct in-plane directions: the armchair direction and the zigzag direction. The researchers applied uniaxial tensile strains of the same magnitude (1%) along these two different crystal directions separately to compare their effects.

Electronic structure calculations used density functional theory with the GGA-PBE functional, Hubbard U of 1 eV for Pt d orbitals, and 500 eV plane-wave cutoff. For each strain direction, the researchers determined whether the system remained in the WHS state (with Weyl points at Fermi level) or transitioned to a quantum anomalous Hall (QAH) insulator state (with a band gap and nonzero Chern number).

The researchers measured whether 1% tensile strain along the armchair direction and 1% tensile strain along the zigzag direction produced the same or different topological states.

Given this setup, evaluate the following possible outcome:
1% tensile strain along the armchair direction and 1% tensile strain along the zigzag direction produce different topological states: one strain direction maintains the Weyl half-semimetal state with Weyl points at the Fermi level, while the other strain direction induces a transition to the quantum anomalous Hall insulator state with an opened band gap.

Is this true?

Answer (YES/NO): YES